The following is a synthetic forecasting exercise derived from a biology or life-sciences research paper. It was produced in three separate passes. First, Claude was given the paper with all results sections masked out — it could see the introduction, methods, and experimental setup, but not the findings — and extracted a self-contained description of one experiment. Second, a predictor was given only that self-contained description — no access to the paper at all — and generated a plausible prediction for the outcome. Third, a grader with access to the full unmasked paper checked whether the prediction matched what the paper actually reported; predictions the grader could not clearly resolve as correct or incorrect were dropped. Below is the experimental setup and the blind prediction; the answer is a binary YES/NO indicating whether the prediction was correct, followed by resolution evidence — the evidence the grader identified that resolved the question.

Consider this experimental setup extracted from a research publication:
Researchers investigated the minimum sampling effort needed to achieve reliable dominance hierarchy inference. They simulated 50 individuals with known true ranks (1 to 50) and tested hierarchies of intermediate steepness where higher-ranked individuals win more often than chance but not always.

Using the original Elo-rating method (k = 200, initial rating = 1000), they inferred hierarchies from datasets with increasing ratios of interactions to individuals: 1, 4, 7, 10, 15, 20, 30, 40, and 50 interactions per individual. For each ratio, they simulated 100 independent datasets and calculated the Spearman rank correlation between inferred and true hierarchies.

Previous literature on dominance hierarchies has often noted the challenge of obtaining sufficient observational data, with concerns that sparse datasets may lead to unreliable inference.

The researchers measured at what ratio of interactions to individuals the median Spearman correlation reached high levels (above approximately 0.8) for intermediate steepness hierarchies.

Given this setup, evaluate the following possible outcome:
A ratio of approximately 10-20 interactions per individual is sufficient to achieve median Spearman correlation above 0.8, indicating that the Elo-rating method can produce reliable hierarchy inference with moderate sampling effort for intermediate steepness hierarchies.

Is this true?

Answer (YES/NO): NO